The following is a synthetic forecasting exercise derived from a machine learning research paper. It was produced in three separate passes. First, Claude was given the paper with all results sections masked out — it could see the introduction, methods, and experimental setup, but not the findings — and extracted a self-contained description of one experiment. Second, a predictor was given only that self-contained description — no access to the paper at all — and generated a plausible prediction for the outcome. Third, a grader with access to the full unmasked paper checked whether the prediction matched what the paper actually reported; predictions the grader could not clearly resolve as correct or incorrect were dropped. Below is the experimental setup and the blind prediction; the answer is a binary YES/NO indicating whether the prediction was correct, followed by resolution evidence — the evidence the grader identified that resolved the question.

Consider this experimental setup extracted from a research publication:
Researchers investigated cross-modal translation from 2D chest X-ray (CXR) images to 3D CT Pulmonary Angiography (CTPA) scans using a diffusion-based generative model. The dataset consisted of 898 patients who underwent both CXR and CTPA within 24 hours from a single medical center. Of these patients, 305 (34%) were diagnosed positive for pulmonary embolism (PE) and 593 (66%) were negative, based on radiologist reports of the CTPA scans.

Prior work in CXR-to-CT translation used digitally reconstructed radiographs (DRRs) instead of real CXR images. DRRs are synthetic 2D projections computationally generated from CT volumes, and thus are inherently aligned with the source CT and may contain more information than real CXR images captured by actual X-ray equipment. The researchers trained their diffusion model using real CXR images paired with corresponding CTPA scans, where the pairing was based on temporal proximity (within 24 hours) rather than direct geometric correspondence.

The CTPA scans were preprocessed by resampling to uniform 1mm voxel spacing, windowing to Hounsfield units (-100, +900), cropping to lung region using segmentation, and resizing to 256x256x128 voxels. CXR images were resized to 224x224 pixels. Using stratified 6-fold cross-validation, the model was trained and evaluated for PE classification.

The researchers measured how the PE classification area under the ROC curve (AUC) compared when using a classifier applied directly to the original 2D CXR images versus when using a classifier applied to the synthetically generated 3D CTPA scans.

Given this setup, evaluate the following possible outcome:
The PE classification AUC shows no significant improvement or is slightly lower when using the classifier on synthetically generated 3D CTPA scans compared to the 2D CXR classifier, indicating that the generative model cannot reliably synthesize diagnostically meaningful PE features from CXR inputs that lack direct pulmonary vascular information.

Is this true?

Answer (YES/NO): NO